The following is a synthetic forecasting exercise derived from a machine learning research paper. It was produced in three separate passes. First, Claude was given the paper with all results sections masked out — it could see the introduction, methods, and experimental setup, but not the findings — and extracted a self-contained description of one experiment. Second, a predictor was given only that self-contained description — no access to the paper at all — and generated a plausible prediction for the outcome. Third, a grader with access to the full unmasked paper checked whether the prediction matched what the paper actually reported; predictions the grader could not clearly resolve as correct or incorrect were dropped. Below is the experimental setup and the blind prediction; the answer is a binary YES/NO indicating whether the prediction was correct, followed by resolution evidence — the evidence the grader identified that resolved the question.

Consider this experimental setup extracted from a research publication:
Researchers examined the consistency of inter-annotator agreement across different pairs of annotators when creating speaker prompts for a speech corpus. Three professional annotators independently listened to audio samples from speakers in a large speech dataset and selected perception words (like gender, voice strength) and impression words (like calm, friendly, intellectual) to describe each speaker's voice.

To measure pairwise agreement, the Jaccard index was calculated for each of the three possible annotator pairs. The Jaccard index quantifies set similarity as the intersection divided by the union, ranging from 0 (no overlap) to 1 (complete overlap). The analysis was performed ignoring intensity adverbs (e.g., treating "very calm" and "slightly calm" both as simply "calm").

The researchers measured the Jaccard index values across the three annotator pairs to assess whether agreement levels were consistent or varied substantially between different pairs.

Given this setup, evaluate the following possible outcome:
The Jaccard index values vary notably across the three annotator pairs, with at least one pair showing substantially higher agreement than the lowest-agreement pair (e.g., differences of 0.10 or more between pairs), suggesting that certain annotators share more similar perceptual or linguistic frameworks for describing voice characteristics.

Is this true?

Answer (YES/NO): YES